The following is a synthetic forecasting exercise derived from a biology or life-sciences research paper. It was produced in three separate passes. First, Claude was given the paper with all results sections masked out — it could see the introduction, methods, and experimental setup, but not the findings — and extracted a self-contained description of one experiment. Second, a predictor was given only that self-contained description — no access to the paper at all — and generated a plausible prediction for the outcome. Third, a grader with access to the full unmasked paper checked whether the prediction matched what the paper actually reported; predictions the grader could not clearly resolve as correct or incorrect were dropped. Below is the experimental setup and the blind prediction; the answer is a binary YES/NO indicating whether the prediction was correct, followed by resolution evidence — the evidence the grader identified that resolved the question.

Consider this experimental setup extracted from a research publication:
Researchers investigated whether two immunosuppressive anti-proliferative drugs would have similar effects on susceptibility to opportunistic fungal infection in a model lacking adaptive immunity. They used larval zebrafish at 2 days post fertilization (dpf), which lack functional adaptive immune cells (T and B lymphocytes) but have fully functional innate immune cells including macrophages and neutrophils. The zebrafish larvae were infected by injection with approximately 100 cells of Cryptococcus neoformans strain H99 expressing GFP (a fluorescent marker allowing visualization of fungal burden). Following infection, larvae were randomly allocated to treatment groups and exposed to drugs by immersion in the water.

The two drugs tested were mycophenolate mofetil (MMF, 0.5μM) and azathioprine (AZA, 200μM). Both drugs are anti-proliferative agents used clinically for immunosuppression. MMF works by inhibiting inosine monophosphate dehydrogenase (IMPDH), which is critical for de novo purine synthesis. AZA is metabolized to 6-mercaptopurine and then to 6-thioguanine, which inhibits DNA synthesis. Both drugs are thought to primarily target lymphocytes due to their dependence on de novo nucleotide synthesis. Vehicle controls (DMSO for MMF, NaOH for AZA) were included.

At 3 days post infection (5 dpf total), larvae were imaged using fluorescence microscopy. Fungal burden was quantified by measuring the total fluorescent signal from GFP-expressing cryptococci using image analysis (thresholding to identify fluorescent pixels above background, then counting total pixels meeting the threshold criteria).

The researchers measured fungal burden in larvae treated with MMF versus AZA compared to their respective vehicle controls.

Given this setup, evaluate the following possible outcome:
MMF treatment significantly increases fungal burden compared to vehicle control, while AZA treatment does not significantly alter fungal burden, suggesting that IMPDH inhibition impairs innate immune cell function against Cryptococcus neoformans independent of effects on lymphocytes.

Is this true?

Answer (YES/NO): YES